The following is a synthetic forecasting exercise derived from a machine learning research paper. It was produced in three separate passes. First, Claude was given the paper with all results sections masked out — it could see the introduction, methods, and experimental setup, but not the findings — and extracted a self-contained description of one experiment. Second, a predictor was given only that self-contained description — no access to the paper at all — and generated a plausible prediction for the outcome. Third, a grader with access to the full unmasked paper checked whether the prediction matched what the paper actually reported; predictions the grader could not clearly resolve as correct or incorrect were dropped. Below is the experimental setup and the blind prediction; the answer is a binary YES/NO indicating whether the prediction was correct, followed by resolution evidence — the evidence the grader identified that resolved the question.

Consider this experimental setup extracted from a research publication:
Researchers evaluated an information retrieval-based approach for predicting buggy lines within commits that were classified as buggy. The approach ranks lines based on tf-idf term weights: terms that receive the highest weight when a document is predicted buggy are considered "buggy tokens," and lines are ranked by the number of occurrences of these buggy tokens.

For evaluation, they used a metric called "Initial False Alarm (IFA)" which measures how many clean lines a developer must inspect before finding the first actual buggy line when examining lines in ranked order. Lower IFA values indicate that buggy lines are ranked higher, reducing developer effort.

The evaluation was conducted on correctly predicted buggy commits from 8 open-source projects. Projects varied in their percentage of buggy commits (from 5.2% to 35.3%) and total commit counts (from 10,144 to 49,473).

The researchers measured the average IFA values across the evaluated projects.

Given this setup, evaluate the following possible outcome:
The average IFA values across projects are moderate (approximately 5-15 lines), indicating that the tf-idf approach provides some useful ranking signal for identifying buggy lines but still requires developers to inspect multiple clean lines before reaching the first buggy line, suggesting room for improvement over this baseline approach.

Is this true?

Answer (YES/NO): NO